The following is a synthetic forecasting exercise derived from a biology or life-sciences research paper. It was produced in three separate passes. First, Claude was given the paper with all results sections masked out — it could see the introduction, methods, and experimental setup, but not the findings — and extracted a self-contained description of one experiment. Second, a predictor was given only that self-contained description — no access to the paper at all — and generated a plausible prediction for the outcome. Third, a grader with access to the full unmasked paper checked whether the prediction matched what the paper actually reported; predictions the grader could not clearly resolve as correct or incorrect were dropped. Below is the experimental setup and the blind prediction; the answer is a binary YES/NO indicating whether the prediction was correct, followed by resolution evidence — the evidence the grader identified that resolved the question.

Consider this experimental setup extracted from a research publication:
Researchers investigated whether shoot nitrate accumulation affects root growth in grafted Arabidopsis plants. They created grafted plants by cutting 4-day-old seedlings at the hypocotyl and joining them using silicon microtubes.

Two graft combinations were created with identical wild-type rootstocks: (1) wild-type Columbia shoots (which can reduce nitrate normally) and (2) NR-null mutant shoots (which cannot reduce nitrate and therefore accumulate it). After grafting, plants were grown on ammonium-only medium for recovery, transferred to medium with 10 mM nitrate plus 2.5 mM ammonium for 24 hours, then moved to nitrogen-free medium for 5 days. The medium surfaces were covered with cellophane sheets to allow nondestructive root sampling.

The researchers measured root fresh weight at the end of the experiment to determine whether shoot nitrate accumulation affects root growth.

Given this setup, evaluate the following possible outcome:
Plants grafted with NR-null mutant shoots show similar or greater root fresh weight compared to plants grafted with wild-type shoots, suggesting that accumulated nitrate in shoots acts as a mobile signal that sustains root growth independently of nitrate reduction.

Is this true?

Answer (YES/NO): YES